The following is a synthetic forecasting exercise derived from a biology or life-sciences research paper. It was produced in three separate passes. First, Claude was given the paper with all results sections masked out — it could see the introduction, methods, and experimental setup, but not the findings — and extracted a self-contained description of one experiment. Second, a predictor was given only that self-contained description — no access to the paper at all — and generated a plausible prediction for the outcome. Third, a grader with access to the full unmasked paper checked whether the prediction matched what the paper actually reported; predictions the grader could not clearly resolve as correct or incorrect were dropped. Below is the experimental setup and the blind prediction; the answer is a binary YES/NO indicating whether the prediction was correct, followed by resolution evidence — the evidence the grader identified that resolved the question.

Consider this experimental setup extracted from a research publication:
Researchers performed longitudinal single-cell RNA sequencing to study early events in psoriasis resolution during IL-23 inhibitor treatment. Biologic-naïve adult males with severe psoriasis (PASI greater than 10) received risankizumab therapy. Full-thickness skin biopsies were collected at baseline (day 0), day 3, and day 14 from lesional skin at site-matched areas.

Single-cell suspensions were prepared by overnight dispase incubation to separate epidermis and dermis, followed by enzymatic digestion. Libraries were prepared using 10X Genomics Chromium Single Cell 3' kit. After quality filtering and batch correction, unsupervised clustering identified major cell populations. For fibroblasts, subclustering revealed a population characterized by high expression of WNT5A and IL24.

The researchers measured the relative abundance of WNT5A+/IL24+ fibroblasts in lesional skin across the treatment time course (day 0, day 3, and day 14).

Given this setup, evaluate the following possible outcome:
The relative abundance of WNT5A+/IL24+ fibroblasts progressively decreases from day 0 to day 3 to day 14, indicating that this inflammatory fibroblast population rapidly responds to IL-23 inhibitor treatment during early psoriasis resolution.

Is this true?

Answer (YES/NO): YES